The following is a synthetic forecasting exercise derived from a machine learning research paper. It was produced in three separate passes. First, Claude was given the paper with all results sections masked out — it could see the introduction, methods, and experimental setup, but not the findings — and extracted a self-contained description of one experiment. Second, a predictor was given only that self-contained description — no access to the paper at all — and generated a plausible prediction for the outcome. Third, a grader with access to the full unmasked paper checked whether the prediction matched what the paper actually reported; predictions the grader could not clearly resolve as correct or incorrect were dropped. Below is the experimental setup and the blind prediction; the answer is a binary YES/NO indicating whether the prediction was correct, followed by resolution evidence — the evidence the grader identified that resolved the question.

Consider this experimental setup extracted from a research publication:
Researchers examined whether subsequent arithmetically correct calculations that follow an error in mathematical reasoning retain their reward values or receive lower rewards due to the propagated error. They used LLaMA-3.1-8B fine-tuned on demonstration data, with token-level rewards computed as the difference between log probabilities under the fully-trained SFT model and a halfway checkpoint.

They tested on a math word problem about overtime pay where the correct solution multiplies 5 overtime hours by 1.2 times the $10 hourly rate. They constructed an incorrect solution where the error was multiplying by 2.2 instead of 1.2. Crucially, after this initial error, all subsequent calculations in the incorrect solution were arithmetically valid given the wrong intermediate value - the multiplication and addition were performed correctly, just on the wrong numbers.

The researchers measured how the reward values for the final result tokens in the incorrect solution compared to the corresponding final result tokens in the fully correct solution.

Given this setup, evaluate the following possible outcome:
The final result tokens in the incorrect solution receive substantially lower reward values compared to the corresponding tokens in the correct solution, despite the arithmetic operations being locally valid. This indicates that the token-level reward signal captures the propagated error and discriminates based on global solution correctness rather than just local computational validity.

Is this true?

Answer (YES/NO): YES